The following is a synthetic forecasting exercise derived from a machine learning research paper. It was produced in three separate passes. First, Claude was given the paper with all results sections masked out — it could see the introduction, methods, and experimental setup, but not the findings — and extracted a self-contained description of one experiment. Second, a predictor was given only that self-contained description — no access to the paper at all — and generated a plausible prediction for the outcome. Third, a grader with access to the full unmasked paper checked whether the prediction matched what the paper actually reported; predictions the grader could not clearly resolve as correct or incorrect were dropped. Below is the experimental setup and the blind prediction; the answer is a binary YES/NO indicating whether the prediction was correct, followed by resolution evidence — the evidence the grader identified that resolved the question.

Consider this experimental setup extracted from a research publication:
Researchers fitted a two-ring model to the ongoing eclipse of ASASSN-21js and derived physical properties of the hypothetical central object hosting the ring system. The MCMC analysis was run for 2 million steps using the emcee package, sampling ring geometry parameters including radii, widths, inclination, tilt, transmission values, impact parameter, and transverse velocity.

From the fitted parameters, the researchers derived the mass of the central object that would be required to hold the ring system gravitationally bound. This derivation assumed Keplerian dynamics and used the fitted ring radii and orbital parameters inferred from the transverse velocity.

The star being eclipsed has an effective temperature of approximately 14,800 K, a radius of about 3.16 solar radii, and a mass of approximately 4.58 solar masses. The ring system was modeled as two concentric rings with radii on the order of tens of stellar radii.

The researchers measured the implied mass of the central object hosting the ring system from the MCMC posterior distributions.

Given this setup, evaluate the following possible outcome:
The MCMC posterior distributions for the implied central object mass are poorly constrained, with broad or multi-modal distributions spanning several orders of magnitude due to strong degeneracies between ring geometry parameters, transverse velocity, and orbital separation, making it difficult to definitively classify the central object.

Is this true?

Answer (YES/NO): NO